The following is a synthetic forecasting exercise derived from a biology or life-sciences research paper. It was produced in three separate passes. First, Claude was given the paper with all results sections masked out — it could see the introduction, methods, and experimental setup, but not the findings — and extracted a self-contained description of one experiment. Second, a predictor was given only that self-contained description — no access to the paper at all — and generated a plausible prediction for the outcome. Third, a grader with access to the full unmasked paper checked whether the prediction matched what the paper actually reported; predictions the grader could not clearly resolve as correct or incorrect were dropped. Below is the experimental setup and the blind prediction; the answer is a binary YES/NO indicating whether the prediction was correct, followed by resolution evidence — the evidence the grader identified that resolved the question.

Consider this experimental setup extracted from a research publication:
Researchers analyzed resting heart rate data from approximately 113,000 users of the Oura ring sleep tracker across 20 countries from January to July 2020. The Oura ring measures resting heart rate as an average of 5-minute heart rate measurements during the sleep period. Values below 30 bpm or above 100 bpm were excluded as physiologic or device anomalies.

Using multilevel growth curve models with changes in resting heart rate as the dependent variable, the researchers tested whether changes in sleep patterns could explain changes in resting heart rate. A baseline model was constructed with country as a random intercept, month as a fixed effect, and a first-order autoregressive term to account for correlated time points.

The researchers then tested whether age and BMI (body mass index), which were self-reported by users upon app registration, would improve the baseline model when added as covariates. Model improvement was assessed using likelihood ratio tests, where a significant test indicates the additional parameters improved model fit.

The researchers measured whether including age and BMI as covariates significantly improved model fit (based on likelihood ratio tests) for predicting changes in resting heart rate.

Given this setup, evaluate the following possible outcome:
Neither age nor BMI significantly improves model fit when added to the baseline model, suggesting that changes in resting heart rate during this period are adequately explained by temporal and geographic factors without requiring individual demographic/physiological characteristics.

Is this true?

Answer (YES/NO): YES